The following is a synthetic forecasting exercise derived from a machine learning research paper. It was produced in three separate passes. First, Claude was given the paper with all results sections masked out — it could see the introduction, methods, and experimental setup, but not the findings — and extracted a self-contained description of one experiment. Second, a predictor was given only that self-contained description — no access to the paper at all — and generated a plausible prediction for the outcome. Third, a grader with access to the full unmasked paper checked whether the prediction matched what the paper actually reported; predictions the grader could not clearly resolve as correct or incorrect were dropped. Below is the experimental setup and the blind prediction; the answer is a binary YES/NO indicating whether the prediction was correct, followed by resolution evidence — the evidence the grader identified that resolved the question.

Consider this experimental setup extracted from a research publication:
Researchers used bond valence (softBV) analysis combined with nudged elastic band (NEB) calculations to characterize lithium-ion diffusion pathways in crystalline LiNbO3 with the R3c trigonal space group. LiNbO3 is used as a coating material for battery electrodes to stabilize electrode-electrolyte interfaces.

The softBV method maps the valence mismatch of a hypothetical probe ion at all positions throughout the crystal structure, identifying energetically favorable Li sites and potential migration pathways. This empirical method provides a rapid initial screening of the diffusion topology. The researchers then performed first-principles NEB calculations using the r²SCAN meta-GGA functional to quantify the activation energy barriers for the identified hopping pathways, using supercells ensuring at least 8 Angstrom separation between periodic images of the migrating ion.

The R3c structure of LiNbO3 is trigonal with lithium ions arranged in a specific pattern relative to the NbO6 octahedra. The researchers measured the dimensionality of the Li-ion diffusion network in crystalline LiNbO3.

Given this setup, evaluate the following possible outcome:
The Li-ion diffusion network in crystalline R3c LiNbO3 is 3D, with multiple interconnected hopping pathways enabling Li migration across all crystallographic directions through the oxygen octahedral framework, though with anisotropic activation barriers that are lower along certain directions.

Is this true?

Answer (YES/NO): NO